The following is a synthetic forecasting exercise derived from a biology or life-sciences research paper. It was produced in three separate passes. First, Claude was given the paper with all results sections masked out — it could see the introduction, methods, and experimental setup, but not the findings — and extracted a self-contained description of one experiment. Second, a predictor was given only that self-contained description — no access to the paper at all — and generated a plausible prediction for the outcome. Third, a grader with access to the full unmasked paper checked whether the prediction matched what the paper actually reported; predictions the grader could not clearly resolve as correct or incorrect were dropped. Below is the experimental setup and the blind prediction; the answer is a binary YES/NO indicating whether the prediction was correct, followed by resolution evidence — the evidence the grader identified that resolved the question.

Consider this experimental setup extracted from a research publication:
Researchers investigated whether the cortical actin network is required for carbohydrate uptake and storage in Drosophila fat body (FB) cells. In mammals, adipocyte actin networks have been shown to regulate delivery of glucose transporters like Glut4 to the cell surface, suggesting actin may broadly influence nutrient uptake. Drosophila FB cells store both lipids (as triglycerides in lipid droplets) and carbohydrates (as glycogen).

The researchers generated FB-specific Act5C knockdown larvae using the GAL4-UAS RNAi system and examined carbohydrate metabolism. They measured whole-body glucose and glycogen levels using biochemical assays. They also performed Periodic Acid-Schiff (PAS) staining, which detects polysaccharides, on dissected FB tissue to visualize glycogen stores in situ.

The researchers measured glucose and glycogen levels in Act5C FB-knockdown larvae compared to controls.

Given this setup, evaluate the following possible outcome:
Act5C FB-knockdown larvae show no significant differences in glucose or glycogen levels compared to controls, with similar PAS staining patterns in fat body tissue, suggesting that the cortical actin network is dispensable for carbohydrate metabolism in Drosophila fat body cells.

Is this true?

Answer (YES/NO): YES